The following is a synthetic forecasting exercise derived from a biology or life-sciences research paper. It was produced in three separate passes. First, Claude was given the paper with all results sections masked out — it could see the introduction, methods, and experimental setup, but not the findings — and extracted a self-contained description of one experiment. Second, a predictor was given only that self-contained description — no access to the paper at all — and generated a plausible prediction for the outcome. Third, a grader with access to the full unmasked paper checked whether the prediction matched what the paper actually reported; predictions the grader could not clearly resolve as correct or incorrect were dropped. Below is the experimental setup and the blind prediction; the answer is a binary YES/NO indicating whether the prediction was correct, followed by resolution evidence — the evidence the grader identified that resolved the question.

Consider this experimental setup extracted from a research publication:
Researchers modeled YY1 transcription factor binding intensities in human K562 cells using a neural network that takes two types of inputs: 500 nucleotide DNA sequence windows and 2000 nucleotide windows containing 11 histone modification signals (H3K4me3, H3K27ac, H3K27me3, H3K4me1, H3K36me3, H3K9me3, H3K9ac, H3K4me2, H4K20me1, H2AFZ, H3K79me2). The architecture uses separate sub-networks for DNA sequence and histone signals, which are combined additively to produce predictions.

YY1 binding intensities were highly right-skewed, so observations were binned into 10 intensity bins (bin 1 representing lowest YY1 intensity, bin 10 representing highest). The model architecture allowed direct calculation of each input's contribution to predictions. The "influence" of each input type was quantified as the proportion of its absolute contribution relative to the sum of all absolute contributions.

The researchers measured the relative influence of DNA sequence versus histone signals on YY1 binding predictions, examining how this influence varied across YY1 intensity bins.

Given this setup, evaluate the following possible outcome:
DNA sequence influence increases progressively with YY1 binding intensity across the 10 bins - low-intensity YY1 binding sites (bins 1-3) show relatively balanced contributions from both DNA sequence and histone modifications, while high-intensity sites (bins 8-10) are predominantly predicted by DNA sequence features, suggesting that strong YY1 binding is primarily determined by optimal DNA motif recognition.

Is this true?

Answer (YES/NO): NO